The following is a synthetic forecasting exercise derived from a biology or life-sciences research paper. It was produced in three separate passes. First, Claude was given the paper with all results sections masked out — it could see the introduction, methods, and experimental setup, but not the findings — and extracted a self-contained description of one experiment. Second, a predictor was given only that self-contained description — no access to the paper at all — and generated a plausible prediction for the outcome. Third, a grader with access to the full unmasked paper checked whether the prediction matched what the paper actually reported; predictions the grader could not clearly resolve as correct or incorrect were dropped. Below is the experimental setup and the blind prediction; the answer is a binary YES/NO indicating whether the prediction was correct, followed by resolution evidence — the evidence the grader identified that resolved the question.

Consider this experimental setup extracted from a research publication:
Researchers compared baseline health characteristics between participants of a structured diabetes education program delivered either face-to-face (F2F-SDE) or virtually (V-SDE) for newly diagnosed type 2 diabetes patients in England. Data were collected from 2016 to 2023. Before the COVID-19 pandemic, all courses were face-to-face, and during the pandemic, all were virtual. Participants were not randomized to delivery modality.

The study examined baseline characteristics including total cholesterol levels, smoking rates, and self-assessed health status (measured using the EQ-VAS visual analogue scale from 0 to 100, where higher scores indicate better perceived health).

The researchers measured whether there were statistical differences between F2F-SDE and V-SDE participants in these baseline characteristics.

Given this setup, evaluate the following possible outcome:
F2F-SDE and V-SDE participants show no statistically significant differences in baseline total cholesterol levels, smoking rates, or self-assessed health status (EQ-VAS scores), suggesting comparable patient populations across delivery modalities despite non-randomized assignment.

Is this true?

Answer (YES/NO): NO